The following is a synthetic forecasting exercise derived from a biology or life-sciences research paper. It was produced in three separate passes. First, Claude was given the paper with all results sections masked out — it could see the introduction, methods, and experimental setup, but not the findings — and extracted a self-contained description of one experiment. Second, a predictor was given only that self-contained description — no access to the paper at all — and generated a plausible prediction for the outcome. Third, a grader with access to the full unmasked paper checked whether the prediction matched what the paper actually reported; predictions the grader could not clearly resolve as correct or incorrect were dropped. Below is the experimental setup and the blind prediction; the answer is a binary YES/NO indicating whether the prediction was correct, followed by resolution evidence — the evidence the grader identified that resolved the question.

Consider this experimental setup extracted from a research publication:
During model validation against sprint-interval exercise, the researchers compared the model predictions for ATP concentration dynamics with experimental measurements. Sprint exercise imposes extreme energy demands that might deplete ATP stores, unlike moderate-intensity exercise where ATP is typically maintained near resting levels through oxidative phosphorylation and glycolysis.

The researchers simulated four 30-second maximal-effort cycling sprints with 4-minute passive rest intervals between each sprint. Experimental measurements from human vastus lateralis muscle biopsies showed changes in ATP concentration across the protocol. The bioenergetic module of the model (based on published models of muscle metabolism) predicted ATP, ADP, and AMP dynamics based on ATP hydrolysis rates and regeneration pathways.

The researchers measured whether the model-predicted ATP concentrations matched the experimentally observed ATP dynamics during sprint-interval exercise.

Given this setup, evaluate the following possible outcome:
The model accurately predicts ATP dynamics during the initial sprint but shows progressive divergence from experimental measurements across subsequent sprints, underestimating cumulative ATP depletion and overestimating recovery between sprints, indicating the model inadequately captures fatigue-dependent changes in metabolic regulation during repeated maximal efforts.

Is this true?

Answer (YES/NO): NO